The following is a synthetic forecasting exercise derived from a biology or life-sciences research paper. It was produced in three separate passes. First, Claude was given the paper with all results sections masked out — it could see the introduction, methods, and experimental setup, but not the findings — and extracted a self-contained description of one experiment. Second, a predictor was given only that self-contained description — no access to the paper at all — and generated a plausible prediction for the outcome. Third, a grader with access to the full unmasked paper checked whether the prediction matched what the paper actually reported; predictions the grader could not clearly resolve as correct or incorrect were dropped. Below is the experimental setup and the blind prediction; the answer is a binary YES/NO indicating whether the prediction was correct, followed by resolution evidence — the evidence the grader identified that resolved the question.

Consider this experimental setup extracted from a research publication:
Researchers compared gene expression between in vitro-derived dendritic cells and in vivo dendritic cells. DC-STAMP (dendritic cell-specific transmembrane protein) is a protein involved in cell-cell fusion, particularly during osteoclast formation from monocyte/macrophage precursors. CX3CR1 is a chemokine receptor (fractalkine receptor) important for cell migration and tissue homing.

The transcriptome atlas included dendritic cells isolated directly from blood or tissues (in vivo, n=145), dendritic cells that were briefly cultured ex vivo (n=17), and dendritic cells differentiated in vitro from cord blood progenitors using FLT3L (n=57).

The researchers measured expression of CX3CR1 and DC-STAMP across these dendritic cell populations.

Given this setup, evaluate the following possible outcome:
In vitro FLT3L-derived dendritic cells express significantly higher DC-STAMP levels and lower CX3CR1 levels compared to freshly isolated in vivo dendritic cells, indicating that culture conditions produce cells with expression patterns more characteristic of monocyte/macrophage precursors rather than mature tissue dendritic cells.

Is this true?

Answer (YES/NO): YES